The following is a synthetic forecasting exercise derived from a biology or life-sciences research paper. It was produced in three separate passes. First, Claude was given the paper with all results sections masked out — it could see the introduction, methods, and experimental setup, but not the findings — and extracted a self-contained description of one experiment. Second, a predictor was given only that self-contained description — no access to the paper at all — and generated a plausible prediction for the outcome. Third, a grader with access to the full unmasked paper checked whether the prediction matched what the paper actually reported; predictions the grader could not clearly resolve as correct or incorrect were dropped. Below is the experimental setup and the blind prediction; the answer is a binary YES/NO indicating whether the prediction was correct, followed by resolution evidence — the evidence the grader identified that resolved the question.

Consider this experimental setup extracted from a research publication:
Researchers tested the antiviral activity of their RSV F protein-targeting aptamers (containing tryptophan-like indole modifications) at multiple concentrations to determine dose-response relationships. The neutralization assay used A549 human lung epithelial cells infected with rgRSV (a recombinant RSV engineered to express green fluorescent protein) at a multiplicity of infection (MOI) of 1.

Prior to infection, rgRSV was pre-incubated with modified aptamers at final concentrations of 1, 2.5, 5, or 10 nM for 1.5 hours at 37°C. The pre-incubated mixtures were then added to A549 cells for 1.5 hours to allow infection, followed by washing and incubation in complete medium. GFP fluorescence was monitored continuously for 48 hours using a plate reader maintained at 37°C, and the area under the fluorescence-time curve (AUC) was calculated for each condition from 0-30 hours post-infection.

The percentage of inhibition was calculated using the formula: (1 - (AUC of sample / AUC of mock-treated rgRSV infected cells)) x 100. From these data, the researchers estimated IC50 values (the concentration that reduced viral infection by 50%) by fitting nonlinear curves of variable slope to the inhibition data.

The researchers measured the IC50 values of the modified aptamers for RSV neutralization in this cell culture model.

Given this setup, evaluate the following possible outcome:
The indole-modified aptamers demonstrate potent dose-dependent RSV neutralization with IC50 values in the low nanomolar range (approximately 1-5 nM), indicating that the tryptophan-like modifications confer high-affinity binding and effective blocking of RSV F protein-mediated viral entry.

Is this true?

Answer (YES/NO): YES